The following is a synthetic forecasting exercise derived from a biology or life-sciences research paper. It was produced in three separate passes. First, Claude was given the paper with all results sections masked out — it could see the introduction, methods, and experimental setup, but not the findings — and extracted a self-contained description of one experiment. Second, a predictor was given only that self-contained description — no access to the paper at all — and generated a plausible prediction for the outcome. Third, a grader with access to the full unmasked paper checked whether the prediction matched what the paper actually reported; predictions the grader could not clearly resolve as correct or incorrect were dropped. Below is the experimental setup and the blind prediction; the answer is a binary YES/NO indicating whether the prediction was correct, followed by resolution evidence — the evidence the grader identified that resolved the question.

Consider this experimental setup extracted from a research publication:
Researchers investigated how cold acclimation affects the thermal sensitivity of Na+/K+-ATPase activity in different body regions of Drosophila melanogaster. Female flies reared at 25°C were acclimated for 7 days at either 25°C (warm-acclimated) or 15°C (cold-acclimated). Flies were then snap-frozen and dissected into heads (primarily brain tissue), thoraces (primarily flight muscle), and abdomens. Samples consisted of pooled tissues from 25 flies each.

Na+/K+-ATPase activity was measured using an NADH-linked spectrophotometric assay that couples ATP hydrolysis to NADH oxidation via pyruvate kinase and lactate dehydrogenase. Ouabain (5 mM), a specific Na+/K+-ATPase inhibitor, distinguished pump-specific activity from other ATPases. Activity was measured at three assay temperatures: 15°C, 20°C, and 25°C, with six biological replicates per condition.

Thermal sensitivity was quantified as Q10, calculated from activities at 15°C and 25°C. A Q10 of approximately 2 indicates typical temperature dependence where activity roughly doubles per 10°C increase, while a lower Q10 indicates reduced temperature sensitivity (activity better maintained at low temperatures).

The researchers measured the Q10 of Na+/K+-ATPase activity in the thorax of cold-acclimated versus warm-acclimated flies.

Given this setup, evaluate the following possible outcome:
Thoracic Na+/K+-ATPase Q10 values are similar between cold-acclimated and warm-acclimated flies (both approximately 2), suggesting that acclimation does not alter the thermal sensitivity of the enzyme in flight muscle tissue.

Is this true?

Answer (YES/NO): NO